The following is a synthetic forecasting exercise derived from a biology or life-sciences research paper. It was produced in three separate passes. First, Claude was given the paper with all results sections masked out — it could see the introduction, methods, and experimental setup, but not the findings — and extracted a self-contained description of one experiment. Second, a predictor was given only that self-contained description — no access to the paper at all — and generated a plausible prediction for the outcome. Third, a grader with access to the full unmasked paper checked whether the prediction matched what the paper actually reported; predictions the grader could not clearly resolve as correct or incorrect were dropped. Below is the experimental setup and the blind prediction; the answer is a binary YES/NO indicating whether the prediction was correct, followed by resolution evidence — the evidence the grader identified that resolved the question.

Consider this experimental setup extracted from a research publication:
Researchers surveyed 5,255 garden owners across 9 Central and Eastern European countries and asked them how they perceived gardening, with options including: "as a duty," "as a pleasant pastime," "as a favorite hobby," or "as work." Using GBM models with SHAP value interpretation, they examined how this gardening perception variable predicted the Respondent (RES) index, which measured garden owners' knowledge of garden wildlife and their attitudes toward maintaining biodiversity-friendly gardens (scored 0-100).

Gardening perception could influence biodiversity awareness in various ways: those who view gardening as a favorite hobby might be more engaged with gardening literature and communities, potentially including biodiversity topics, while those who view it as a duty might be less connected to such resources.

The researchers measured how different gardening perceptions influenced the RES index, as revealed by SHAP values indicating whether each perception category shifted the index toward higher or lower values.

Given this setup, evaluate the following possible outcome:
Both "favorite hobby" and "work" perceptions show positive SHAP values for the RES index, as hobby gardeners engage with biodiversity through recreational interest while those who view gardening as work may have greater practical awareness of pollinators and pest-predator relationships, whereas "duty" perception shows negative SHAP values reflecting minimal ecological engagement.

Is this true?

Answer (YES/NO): NO